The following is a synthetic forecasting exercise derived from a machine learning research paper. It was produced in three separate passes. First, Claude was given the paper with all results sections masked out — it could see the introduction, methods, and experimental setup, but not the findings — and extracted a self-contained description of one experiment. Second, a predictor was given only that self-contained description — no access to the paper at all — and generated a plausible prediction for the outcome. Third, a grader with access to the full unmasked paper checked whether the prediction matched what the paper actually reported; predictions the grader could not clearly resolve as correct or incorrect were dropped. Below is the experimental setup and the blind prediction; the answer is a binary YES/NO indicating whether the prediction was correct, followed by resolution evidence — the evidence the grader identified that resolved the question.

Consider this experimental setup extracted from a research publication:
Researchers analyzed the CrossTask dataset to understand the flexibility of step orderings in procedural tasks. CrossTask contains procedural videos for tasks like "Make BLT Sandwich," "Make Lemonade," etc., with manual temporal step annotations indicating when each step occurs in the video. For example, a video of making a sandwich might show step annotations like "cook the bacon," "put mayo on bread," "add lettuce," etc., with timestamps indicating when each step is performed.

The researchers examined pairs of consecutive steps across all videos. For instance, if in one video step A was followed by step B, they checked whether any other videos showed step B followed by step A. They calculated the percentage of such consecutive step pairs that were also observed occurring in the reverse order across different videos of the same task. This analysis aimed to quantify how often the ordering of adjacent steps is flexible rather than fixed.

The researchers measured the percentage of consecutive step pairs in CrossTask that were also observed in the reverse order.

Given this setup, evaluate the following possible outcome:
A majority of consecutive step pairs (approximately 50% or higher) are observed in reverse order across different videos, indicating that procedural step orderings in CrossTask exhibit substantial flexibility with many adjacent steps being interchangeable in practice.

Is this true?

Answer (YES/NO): YES